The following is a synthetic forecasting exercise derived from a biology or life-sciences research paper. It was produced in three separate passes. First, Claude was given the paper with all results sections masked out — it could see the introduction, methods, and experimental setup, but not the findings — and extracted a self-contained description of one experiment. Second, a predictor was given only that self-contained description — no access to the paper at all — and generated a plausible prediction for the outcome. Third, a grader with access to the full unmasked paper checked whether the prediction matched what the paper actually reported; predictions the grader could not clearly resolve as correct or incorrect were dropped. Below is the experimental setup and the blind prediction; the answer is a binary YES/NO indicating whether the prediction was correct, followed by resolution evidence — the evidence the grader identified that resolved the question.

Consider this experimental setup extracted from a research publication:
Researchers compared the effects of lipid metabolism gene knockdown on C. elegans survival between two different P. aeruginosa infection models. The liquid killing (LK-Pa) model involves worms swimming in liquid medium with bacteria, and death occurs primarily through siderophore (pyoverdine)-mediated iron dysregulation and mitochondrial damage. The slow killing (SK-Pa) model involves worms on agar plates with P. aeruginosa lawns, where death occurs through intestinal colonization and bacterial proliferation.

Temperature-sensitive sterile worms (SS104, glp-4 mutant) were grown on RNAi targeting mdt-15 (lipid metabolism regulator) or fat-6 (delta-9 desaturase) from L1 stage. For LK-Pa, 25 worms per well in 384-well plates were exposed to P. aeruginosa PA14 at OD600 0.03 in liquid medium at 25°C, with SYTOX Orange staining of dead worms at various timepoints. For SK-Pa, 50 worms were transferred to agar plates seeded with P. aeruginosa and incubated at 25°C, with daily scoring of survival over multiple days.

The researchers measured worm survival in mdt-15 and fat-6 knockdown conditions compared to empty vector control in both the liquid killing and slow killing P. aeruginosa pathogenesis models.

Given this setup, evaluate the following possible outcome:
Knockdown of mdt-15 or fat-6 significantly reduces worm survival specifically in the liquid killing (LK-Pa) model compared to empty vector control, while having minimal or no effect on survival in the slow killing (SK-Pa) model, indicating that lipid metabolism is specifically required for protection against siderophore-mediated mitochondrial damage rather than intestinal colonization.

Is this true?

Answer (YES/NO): NO